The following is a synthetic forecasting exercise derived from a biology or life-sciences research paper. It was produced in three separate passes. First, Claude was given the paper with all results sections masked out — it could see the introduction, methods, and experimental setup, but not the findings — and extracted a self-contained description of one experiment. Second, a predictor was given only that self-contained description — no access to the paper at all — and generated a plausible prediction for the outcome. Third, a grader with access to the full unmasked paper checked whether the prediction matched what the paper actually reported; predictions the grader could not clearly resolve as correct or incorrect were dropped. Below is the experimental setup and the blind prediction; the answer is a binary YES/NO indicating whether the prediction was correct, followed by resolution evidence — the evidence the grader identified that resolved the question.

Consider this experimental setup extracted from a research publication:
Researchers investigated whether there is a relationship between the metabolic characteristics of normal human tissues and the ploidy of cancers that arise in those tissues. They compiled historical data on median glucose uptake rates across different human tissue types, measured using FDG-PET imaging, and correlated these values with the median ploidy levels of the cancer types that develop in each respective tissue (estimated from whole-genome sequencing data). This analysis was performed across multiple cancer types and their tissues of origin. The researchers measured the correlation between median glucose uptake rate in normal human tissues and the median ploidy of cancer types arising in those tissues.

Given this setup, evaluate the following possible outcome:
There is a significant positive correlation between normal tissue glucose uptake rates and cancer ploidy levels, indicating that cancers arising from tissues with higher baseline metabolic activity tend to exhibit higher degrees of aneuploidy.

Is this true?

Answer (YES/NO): NO